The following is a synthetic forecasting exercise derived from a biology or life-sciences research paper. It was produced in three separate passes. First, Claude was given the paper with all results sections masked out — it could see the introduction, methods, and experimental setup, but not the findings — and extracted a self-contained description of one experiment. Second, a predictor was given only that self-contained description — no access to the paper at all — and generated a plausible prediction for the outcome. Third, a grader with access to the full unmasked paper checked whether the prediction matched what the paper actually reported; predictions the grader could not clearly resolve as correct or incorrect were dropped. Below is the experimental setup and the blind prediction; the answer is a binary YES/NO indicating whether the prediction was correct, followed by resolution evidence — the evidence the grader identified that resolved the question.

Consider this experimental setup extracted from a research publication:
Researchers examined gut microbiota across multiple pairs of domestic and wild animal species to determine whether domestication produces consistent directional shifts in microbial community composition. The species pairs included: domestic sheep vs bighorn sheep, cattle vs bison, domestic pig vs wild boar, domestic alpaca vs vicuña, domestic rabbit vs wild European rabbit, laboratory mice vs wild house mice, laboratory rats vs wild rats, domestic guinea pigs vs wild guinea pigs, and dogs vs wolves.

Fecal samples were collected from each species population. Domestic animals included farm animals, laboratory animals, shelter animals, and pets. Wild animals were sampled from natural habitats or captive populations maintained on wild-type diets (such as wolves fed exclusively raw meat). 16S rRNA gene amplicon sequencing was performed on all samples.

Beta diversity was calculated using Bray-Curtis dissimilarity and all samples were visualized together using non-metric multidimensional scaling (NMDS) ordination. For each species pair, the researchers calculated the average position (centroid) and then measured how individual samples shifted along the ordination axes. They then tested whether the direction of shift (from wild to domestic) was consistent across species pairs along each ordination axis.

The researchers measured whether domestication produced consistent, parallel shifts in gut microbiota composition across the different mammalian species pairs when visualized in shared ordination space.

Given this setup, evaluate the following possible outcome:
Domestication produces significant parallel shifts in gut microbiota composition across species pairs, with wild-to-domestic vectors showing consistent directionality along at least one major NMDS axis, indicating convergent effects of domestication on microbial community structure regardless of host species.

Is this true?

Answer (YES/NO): YES